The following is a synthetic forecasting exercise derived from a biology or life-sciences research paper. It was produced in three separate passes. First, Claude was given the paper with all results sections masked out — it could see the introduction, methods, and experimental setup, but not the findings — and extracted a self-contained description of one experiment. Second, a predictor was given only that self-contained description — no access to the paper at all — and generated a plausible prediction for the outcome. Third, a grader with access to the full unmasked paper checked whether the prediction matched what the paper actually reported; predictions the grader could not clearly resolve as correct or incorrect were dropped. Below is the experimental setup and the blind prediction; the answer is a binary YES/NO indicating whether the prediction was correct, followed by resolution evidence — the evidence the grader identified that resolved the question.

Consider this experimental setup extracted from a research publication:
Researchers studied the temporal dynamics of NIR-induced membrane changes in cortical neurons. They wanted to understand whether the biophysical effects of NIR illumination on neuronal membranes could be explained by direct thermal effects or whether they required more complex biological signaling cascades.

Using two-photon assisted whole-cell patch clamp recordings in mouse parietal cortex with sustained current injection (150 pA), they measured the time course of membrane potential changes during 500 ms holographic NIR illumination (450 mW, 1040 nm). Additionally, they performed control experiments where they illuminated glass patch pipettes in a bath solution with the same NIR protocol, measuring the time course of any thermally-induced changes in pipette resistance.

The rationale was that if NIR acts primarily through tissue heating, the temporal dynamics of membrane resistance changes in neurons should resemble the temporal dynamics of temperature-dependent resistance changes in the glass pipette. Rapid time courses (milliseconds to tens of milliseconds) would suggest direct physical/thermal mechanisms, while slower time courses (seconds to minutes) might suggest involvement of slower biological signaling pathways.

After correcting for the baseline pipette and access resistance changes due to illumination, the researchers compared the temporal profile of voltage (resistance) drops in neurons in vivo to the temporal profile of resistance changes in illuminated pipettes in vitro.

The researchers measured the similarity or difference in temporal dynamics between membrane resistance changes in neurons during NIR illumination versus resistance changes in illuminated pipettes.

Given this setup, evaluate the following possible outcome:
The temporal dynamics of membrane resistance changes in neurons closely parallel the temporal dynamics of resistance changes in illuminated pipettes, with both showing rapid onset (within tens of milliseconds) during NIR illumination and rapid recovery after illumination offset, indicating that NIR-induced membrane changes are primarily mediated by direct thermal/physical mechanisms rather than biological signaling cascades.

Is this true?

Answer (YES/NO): YES